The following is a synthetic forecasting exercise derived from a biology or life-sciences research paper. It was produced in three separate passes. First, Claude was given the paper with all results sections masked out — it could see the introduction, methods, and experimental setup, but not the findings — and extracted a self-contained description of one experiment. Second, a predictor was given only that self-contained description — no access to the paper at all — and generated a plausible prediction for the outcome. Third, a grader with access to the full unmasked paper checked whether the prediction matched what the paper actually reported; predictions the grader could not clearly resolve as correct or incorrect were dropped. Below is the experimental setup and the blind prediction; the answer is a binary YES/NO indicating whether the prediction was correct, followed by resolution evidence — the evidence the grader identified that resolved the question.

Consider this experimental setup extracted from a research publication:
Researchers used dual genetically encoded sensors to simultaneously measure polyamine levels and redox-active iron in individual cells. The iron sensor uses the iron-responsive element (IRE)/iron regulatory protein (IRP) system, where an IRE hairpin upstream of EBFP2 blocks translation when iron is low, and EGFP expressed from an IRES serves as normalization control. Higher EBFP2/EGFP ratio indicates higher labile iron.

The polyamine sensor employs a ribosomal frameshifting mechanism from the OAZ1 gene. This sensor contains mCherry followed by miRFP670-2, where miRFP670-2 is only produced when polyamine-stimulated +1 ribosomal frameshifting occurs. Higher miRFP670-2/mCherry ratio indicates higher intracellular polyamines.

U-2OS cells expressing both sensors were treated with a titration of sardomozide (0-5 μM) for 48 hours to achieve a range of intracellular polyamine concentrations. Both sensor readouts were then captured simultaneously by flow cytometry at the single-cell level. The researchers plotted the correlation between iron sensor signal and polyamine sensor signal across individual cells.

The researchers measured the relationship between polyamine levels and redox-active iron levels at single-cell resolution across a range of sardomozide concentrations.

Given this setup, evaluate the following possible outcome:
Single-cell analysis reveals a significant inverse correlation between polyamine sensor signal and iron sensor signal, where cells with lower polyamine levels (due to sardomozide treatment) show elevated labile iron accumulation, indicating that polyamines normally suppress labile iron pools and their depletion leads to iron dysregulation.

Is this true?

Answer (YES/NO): YES